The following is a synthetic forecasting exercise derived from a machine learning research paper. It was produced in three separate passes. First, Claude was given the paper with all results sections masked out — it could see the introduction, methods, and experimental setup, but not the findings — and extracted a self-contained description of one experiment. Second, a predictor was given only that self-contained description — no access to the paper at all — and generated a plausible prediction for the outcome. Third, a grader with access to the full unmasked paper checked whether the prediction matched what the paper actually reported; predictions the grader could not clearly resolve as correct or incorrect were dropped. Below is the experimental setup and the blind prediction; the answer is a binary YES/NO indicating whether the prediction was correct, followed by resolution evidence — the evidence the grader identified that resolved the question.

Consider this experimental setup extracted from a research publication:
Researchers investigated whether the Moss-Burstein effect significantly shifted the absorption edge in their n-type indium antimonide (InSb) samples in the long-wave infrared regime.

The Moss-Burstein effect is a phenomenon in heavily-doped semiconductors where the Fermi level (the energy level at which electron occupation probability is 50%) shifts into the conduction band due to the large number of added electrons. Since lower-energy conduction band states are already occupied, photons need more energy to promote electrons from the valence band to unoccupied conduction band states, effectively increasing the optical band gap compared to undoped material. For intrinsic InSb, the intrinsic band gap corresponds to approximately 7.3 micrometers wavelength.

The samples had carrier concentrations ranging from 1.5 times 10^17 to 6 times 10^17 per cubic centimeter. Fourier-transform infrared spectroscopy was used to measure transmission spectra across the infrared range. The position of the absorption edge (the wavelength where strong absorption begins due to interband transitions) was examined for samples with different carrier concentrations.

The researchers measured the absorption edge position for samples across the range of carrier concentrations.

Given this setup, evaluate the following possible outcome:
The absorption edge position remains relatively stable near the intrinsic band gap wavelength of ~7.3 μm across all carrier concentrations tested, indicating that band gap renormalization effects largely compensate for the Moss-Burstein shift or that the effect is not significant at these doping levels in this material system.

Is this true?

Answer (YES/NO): NO